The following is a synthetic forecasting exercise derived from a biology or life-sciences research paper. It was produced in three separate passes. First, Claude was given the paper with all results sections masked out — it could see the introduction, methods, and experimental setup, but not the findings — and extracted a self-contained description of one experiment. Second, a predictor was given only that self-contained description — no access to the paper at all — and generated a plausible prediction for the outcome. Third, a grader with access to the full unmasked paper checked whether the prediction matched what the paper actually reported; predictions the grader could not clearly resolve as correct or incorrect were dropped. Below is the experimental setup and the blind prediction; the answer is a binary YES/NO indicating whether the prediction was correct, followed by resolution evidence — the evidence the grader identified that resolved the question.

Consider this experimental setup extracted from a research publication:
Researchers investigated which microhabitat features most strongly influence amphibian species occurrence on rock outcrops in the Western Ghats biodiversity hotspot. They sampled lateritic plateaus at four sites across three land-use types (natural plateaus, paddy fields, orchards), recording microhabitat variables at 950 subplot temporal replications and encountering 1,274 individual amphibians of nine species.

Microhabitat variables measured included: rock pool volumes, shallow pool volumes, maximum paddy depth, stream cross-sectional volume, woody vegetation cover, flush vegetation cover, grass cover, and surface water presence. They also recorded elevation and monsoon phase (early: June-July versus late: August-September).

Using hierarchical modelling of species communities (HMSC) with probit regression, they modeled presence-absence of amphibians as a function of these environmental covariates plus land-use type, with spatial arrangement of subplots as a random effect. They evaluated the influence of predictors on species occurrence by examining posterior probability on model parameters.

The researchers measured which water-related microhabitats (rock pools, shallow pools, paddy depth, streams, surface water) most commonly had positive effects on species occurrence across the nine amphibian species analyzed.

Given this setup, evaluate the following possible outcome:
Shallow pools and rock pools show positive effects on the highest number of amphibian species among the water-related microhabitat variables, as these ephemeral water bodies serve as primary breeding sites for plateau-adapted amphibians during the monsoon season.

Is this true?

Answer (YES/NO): NO